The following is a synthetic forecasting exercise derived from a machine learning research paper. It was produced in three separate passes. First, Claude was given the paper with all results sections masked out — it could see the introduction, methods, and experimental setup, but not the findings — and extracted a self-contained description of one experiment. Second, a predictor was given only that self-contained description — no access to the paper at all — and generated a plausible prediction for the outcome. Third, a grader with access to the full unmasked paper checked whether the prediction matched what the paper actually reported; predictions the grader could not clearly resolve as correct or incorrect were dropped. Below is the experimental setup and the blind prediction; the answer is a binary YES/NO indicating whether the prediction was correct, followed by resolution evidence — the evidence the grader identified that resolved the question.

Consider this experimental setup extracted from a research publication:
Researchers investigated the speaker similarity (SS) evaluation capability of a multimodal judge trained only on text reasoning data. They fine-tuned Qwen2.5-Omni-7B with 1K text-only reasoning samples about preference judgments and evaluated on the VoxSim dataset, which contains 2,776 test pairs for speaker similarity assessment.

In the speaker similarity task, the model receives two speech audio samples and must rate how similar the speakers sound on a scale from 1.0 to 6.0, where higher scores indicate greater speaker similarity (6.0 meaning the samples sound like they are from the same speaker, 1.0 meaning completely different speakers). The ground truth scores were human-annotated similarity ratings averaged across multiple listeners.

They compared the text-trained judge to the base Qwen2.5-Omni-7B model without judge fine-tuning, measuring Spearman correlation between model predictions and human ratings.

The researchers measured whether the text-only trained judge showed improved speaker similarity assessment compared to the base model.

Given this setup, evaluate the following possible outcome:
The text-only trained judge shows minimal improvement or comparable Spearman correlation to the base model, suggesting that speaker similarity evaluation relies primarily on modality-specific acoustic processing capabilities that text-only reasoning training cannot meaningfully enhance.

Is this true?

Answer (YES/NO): NO